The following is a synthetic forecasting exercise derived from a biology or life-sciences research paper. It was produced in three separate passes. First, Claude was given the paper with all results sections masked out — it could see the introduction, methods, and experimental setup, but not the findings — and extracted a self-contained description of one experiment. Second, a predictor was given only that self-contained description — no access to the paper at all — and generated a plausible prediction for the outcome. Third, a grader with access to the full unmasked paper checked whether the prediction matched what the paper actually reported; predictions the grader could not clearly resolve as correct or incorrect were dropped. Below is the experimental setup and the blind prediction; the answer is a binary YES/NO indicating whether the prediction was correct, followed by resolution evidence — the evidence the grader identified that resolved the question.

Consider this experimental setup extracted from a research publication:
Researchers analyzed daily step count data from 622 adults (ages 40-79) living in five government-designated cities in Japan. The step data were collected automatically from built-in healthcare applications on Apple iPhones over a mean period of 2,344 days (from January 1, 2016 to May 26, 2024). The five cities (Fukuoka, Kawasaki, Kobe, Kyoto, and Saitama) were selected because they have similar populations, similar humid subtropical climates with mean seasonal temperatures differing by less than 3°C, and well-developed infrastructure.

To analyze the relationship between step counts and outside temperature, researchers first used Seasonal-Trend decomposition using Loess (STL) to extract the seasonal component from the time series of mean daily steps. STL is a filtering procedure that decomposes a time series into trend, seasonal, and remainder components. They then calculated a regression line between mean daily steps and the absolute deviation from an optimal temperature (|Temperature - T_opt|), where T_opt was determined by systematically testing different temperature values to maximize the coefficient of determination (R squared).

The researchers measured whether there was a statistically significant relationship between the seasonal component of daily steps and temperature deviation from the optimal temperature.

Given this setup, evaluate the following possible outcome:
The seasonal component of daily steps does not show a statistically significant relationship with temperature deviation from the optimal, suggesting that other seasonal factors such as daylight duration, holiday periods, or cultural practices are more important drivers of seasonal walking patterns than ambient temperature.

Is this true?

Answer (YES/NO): NO